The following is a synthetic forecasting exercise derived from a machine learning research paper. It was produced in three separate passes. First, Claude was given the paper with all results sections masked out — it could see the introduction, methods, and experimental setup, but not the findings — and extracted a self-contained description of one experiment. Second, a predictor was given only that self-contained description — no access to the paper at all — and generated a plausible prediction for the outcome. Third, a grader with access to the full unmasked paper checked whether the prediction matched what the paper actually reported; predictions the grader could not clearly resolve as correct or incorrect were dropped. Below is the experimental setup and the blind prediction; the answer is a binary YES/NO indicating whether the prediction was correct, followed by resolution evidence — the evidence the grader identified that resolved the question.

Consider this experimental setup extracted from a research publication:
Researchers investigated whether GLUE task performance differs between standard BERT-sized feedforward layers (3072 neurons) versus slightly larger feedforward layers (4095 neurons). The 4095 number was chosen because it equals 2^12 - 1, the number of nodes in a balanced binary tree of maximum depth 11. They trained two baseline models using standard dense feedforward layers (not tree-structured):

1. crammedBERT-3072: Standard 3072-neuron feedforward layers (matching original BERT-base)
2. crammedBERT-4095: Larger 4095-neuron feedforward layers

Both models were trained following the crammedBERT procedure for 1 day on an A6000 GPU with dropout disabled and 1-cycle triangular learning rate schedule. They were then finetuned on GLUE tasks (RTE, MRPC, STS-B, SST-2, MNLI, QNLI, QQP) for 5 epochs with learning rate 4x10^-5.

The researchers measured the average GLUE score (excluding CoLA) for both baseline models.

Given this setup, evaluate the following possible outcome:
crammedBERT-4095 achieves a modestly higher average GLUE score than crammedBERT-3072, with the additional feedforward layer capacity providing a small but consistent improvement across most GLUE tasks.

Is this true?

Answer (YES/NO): NO